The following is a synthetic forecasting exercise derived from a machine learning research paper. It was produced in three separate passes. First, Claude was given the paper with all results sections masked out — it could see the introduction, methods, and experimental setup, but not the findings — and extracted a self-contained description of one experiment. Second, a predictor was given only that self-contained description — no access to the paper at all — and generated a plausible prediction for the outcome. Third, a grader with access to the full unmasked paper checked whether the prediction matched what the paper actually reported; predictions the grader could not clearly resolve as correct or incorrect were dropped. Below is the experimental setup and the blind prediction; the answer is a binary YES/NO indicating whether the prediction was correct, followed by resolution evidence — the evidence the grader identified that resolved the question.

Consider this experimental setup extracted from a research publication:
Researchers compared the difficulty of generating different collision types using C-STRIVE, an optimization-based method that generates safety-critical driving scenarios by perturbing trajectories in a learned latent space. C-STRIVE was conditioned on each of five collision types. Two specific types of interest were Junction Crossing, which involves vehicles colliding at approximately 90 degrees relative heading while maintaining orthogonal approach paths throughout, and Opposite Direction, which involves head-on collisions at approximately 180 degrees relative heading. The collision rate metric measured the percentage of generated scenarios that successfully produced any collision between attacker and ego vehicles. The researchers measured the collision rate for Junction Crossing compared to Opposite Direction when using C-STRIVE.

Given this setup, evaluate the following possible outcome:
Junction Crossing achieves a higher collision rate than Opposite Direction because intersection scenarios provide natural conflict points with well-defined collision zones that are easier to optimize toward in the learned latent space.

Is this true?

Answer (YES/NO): NO